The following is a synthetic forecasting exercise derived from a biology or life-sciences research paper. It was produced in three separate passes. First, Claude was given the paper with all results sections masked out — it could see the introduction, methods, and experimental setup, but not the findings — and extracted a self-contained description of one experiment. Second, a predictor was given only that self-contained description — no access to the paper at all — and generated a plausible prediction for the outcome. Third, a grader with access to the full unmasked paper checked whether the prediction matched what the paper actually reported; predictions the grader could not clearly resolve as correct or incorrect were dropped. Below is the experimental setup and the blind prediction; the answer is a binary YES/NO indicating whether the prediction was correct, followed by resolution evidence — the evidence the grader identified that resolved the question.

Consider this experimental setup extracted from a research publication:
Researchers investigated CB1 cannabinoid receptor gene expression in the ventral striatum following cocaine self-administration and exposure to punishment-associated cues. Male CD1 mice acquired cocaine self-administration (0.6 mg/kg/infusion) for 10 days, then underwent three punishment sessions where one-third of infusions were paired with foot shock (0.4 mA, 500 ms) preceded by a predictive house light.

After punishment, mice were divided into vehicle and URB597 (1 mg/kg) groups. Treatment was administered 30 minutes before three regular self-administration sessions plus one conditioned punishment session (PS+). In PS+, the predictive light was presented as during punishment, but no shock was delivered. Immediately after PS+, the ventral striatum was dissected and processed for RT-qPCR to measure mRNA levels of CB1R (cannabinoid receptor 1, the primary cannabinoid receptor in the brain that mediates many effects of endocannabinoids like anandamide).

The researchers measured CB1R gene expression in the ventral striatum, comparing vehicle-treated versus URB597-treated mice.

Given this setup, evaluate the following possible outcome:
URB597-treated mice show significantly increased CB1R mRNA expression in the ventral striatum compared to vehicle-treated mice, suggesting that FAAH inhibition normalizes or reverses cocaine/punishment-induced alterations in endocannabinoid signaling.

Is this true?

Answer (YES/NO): YES